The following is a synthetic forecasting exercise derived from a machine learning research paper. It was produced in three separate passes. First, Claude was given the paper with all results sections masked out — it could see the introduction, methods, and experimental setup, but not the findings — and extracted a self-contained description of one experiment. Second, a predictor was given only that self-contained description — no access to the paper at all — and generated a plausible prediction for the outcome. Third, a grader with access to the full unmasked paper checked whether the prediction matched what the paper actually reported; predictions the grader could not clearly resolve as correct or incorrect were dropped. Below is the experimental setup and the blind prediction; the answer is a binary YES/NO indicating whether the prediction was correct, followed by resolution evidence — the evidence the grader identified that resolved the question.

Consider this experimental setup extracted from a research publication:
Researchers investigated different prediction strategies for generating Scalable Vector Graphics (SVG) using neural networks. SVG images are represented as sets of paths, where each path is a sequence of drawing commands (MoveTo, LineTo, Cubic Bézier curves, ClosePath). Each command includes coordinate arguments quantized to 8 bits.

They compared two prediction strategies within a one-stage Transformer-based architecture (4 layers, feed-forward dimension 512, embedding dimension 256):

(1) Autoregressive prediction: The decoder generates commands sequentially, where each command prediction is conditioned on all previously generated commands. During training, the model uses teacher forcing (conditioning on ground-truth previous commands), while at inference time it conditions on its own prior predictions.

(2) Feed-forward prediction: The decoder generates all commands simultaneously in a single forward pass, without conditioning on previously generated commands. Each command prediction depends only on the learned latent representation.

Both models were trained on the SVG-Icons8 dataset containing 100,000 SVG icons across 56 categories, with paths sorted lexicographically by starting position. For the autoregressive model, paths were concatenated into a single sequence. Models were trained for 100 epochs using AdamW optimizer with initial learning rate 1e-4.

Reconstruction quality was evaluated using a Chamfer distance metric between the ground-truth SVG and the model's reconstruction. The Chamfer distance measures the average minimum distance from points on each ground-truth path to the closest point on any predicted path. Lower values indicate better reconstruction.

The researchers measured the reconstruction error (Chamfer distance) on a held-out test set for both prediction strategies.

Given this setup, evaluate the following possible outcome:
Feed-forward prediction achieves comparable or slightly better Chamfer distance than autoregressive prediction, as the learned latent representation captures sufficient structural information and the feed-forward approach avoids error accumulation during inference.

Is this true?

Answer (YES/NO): NO